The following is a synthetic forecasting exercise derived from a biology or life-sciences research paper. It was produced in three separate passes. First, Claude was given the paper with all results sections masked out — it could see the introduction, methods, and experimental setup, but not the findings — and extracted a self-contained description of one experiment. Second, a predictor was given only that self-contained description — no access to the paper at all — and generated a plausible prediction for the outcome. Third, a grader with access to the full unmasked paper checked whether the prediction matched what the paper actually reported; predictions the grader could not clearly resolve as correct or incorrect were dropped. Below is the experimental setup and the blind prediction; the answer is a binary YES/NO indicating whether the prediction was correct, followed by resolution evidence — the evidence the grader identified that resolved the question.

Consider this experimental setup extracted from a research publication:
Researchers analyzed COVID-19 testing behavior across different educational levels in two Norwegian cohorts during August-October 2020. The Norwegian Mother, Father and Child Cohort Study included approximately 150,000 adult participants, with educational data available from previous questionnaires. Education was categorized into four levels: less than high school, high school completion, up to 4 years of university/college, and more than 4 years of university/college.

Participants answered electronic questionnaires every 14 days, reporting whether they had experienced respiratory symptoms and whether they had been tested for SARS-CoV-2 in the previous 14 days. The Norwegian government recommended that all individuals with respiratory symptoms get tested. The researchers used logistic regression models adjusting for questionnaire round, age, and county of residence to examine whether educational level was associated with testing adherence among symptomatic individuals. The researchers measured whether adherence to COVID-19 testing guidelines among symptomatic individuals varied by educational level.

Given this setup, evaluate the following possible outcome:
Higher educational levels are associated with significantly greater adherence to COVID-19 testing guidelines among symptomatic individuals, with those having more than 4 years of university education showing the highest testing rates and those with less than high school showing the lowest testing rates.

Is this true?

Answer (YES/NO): NO